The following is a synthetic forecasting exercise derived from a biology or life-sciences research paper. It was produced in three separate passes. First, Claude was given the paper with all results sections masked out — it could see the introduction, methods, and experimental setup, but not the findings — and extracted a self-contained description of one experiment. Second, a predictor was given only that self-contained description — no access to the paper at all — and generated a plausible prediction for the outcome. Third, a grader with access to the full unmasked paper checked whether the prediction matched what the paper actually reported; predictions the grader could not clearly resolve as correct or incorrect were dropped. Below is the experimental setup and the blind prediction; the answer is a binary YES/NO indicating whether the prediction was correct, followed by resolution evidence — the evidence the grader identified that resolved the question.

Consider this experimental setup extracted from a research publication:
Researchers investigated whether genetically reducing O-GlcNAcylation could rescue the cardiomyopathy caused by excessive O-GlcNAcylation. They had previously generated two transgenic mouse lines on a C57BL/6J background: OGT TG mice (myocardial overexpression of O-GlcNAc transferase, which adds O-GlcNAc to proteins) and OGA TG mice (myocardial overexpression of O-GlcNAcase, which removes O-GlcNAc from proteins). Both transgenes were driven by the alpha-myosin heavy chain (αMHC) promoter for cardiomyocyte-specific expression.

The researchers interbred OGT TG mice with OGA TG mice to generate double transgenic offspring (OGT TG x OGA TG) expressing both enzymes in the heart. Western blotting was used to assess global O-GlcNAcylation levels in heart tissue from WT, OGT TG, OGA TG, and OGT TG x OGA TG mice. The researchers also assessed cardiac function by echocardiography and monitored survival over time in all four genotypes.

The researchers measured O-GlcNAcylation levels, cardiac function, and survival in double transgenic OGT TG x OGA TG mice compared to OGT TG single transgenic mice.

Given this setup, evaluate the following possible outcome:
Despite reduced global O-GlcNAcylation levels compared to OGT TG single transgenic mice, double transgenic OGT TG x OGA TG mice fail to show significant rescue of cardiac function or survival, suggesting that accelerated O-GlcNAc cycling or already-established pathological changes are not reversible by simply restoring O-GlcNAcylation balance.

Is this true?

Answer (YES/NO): NO